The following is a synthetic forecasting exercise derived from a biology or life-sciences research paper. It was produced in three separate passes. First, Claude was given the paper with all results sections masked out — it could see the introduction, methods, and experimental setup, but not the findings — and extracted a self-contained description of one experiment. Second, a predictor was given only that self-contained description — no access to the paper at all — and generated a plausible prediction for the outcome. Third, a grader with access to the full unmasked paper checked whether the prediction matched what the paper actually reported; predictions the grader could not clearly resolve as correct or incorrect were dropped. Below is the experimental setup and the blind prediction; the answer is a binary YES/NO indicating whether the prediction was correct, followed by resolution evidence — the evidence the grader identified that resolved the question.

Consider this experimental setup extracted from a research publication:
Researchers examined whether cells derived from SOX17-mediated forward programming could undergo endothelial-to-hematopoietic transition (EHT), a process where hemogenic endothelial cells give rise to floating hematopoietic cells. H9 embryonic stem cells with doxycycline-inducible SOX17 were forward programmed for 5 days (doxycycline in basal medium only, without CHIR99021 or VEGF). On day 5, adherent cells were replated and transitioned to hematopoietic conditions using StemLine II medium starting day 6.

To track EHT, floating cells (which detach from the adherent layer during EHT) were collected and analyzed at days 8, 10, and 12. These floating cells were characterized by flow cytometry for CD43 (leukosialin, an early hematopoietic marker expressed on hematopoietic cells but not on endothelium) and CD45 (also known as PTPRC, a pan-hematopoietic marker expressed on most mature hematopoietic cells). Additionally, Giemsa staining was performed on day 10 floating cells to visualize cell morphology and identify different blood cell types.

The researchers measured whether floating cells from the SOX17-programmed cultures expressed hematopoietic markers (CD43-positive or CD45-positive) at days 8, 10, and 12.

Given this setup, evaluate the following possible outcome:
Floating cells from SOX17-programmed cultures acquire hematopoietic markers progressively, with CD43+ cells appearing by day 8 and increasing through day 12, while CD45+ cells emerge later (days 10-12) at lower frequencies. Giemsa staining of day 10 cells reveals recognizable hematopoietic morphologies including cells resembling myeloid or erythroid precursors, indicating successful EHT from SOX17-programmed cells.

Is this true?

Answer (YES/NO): NO